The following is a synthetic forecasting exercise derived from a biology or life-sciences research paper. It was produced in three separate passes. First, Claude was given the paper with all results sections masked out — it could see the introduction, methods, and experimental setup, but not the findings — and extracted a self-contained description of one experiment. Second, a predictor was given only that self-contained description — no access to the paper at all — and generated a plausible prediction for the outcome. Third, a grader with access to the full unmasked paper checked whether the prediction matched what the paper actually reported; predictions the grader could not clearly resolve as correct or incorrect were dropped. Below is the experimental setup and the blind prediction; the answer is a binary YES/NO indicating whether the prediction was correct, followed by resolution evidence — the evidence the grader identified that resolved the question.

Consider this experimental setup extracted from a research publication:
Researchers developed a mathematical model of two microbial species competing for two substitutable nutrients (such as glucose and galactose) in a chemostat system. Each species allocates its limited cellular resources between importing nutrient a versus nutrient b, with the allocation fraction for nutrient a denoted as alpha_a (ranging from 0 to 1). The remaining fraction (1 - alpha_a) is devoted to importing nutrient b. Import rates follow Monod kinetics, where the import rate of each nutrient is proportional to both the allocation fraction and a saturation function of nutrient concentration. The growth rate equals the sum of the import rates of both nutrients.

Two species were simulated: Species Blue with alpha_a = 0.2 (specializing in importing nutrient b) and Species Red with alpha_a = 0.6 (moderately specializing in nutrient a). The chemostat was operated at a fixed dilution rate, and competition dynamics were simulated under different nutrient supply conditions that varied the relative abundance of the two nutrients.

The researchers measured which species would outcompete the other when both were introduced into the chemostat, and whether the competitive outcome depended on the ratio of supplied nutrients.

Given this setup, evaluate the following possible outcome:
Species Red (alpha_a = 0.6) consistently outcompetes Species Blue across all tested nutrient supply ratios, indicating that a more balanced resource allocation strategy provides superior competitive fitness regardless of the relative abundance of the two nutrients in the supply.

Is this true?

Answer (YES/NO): NO